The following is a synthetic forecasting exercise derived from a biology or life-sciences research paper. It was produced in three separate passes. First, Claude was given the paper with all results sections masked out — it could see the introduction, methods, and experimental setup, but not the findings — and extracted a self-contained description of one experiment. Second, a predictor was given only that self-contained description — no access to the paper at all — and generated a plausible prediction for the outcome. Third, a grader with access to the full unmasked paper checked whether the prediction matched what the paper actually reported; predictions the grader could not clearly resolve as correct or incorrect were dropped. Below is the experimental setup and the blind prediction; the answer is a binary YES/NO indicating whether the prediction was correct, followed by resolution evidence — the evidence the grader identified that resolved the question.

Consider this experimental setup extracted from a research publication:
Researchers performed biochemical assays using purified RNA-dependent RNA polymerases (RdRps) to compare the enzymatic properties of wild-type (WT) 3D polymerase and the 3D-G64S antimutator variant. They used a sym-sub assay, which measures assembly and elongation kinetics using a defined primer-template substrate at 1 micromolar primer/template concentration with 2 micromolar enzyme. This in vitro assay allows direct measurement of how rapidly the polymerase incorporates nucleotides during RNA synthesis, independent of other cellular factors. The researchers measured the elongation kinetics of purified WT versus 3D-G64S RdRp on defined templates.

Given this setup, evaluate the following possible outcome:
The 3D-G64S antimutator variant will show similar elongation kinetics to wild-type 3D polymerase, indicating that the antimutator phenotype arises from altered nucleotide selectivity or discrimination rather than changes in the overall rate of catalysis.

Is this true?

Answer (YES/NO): NO